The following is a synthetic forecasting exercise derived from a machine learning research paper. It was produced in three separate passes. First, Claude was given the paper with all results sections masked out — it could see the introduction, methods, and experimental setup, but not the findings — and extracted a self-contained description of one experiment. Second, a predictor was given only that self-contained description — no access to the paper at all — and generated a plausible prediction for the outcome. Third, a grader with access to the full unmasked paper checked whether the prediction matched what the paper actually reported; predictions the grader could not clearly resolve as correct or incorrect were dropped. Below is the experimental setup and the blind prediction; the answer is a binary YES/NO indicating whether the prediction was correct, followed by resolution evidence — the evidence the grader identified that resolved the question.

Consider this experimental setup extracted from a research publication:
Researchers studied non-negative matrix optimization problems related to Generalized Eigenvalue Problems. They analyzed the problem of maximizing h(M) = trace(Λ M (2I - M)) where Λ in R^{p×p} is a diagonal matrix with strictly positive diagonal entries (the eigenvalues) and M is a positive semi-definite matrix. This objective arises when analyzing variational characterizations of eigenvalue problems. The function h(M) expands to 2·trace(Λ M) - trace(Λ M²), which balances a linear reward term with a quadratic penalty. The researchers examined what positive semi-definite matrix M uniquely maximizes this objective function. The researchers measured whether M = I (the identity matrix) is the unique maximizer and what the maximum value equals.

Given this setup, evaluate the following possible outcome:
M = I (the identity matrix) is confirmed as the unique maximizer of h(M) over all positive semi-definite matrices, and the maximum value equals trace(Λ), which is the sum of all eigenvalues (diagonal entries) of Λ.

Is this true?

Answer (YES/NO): YES